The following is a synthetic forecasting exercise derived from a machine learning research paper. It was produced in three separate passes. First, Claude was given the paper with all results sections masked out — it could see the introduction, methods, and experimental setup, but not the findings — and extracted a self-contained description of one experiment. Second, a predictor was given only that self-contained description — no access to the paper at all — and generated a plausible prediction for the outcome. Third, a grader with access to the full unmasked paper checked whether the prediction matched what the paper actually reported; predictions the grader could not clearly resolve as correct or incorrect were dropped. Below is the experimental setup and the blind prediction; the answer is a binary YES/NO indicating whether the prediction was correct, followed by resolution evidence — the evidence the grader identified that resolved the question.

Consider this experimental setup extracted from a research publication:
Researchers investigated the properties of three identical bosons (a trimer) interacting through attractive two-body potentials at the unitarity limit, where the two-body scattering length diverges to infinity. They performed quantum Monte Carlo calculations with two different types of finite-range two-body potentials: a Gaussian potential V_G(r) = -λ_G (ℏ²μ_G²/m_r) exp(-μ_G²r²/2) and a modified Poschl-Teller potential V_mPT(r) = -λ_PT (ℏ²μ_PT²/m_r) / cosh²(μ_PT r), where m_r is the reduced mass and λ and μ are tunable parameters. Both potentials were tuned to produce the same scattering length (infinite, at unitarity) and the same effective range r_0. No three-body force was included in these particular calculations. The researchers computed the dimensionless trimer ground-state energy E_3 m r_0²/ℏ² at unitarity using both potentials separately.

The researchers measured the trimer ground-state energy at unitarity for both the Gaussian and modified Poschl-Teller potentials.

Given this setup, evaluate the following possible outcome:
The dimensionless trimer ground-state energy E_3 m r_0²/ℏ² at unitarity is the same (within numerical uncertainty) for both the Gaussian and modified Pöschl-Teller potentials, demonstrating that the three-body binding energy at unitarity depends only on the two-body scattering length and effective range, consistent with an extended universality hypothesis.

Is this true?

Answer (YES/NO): NO